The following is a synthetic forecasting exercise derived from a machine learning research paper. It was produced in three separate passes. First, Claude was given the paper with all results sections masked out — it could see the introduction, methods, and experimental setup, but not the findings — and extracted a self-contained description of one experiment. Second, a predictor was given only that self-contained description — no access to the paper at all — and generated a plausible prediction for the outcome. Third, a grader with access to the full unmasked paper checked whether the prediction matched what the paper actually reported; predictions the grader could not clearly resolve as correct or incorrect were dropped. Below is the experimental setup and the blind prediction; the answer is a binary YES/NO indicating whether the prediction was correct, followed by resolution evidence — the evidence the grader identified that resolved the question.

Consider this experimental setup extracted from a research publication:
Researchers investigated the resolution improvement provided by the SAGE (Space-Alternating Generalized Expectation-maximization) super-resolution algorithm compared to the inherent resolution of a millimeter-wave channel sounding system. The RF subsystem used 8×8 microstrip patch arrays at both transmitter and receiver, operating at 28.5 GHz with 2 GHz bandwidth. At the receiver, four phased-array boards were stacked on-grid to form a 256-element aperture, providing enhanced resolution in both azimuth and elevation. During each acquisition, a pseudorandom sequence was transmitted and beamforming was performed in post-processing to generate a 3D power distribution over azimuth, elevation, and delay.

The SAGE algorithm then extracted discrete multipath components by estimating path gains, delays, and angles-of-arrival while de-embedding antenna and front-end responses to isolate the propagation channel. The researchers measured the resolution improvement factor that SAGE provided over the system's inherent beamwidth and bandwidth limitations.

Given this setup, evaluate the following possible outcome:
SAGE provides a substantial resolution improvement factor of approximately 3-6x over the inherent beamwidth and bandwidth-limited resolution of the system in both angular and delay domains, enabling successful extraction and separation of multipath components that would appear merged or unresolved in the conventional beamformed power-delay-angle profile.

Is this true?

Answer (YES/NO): YES